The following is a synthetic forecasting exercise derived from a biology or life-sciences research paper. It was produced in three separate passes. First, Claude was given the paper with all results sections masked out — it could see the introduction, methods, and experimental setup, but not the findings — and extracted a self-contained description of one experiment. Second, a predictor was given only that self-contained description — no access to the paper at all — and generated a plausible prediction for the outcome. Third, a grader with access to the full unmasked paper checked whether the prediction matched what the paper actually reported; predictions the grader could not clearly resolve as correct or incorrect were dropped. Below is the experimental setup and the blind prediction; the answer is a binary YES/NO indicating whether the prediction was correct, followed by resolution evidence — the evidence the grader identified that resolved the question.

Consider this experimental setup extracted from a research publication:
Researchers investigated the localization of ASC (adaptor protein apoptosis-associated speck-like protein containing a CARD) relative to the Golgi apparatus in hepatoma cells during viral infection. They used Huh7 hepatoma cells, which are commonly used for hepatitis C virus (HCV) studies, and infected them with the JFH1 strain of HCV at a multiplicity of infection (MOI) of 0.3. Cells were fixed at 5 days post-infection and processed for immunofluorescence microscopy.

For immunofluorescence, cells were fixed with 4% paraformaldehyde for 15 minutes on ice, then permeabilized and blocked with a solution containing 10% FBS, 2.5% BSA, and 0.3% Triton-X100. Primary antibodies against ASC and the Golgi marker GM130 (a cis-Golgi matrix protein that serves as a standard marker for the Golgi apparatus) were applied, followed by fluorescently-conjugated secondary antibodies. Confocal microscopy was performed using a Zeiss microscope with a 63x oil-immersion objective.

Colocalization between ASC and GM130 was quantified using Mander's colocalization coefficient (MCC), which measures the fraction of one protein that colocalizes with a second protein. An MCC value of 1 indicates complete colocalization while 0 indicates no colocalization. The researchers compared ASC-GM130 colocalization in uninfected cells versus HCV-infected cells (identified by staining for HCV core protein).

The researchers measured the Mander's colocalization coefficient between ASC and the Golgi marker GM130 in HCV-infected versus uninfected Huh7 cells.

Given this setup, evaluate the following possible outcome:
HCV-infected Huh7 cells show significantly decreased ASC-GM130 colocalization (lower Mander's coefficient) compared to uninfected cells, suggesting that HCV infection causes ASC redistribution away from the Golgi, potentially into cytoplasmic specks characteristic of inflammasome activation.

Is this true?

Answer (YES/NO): YES